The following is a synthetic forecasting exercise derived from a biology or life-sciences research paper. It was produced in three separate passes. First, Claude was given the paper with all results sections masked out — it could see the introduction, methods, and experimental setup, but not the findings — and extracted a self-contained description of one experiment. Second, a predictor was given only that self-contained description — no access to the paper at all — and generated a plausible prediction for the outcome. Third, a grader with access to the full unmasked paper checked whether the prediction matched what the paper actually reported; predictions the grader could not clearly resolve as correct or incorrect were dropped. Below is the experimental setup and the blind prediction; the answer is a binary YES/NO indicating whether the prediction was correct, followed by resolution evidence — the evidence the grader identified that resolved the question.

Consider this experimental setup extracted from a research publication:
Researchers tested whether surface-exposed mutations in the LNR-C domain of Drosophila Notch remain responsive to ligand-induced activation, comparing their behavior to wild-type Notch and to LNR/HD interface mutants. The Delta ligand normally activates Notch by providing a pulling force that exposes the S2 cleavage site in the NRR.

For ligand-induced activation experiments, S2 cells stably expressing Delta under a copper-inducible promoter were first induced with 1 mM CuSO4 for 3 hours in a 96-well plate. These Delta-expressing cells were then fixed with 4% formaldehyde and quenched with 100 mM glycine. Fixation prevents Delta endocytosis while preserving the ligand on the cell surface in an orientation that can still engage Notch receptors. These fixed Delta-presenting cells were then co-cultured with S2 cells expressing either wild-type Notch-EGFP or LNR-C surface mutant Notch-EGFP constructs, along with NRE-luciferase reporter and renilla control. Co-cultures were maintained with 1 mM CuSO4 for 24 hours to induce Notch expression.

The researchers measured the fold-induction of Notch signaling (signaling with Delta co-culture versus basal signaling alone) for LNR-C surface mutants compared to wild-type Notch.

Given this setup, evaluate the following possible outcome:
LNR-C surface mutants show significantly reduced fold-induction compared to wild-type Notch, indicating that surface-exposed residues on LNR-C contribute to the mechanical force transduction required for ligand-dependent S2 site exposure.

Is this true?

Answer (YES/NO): NO